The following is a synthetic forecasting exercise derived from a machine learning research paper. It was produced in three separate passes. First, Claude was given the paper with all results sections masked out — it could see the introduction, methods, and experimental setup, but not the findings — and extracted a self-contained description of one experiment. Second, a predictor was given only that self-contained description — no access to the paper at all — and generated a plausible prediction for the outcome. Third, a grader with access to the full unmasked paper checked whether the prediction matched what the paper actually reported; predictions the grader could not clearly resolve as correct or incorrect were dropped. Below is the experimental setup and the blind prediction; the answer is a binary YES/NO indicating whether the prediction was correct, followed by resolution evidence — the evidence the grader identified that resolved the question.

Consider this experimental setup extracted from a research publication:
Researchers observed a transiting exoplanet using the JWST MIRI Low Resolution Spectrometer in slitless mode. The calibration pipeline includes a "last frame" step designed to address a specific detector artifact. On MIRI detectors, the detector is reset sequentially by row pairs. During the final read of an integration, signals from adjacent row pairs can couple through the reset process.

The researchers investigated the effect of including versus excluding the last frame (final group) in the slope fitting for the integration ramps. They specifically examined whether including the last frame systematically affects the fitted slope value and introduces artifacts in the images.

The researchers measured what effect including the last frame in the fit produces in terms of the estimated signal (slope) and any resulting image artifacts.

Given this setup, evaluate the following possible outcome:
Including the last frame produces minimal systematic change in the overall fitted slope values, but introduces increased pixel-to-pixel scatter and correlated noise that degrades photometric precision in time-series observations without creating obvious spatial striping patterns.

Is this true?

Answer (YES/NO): NO